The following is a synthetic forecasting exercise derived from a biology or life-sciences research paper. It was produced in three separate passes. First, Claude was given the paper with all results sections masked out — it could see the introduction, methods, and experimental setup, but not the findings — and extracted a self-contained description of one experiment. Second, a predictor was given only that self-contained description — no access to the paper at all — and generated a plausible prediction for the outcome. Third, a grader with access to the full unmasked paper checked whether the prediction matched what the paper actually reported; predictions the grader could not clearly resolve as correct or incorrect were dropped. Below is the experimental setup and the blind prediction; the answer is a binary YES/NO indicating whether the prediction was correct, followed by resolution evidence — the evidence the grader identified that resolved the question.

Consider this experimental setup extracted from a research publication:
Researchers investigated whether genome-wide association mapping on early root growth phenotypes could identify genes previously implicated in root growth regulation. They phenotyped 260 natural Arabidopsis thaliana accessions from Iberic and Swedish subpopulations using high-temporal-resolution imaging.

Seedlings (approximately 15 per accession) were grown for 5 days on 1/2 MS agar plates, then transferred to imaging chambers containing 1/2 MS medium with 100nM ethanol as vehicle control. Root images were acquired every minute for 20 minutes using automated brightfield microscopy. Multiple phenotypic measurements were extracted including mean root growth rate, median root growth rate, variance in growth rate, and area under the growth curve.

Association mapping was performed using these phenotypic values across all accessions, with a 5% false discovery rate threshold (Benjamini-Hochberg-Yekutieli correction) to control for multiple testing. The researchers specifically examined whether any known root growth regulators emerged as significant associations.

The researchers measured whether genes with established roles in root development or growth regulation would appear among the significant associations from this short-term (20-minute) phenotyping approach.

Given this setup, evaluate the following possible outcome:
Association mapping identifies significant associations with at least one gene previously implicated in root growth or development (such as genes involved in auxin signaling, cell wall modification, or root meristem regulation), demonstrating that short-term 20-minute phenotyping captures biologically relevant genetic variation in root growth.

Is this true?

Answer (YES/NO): YES